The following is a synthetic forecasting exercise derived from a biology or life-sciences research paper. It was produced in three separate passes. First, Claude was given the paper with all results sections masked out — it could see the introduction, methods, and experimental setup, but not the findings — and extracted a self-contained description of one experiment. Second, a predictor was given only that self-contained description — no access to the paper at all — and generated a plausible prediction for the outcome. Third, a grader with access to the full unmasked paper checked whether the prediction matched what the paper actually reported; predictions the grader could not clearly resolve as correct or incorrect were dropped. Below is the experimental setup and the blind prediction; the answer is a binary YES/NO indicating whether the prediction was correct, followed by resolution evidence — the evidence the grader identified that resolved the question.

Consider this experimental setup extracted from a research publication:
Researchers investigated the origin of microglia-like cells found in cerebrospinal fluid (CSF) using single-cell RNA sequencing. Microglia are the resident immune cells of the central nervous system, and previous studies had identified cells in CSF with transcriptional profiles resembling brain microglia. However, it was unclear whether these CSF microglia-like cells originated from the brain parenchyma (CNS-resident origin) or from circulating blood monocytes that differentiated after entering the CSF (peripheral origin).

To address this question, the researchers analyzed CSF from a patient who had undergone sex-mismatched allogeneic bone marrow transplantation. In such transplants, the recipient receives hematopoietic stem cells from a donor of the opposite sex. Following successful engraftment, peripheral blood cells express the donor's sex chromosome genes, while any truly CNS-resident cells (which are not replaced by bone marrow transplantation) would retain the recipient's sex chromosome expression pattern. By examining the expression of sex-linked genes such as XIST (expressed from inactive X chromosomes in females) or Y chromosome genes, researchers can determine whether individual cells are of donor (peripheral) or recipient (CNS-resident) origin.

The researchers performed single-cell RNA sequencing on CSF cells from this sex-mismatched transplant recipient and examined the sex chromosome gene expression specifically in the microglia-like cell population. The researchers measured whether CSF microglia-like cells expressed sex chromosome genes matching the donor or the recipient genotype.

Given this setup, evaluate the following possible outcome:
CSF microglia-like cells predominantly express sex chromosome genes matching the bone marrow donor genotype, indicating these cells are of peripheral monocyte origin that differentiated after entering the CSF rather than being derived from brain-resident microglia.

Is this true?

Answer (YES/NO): YES